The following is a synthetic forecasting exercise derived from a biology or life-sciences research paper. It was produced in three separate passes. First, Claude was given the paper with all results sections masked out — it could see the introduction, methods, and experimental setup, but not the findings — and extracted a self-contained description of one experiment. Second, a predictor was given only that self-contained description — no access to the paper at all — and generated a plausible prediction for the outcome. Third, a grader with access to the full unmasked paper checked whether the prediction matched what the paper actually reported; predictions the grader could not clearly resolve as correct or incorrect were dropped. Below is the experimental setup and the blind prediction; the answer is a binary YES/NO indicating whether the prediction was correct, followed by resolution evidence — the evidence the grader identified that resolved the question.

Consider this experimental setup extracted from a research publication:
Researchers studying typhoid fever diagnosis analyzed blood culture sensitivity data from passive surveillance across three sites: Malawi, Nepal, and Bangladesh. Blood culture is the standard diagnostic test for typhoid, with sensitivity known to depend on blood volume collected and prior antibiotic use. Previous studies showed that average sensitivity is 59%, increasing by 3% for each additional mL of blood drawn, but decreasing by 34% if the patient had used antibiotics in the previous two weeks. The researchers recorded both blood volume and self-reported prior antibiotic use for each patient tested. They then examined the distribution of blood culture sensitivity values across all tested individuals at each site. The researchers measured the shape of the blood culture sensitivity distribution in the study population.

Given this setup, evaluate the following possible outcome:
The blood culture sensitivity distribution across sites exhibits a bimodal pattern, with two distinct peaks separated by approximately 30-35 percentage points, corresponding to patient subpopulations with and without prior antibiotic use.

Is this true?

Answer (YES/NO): YES